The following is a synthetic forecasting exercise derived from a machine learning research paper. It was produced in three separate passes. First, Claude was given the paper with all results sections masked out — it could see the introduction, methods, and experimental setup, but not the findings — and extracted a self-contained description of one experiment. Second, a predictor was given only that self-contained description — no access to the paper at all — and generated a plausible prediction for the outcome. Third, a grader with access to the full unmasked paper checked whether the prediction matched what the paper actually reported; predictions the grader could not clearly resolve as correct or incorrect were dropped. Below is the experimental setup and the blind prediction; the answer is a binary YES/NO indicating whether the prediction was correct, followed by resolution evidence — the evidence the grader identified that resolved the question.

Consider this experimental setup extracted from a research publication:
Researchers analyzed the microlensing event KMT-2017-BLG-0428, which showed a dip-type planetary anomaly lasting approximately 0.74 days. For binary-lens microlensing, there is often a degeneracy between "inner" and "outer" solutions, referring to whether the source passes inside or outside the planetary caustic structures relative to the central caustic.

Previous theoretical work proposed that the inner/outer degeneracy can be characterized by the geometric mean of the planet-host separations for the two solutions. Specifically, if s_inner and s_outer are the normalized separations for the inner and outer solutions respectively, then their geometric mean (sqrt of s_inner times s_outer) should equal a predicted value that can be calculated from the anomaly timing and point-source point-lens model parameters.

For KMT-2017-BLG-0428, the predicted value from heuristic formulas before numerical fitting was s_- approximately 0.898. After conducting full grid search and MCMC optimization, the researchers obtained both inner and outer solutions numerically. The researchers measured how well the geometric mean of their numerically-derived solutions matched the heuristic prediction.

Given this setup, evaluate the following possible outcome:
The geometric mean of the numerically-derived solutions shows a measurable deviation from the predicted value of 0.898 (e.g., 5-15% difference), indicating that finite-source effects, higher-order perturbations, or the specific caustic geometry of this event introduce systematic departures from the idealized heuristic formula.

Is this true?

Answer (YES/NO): NO